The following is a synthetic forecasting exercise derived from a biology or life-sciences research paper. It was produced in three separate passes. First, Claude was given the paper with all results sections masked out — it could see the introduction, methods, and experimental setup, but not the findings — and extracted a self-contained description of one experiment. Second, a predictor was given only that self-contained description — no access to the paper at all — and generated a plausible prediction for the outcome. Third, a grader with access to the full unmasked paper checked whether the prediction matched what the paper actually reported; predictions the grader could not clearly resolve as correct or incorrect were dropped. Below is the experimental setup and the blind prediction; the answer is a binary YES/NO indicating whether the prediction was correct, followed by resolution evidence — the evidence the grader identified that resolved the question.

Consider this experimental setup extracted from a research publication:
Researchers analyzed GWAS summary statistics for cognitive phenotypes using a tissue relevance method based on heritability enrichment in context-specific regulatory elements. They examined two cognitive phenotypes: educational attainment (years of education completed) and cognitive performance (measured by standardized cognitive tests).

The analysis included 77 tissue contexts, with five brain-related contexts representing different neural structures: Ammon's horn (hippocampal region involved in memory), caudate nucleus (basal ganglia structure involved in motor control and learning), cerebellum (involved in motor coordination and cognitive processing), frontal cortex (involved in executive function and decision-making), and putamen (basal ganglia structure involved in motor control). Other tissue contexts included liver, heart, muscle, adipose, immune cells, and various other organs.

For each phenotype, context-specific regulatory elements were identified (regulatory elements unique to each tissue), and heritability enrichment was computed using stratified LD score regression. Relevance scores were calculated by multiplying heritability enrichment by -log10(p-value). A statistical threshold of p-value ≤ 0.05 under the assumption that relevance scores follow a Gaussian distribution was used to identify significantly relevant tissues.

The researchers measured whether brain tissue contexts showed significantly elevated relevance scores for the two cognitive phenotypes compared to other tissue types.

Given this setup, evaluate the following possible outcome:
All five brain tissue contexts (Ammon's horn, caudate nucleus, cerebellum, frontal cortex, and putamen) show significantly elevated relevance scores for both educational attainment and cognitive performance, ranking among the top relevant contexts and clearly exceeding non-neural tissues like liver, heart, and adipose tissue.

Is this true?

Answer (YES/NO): YES